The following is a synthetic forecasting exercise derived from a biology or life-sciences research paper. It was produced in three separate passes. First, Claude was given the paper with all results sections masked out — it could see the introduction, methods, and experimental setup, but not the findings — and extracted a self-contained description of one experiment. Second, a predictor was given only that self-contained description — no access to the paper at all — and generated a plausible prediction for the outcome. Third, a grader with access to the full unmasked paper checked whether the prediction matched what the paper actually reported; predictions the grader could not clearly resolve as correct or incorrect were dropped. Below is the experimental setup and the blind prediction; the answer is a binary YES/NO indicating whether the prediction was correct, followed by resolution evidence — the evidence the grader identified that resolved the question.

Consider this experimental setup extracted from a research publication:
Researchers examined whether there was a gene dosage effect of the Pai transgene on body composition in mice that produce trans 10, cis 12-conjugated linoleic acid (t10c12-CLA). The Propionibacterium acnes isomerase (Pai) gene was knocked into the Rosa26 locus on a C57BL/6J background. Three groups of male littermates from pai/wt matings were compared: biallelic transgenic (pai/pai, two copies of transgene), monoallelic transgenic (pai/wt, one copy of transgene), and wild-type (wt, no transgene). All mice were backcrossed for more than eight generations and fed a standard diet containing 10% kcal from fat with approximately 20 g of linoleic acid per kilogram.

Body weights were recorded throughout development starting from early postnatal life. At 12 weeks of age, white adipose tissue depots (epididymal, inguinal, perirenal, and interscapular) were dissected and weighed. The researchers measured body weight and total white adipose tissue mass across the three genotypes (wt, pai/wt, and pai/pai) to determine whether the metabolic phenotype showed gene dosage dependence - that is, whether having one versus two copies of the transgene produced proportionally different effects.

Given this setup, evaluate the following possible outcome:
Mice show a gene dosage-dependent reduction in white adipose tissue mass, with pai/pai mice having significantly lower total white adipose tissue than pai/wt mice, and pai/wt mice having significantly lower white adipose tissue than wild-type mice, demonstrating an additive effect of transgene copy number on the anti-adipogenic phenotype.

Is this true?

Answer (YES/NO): NO